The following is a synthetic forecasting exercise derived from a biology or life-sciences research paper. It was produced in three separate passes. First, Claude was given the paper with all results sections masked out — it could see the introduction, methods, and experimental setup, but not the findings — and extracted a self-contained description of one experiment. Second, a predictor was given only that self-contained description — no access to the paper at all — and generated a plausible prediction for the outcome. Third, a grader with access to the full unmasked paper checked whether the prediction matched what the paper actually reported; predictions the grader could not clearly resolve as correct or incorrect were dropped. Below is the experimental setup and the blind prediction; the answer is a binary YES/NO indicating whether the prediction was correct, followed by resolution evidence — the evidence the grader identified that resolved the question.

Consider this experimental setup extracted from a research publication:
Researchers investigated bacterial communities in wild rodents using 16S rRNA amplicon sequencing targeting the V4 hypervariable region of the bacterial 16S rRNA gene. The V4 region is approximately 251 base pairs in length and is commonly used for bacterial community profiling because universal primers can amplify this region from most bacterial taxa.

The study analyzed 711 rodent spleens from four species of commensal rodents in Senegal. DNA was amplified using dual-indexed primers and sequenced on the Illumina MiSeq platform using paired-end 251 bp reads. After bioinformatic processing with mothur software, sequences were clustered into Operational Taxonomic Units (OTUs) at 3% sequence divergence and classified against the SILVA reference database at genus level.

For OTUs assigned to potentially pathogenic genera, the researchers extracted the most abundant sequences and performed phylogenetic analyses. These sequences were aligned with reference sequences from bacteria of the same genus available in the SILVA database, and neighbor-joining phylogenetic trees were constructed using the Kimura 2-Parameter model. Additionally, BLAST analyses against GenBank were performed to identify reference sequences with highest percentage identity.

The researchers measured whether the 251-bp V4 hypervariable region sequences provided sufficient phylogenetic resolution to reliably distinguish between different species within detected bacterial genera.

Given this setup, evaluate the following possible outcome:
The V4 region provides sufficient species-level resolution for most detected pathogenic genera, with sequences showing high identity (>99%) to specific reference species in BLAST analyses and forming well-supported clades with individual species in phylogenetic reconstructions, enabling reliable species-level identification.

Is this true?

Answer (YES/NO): NO